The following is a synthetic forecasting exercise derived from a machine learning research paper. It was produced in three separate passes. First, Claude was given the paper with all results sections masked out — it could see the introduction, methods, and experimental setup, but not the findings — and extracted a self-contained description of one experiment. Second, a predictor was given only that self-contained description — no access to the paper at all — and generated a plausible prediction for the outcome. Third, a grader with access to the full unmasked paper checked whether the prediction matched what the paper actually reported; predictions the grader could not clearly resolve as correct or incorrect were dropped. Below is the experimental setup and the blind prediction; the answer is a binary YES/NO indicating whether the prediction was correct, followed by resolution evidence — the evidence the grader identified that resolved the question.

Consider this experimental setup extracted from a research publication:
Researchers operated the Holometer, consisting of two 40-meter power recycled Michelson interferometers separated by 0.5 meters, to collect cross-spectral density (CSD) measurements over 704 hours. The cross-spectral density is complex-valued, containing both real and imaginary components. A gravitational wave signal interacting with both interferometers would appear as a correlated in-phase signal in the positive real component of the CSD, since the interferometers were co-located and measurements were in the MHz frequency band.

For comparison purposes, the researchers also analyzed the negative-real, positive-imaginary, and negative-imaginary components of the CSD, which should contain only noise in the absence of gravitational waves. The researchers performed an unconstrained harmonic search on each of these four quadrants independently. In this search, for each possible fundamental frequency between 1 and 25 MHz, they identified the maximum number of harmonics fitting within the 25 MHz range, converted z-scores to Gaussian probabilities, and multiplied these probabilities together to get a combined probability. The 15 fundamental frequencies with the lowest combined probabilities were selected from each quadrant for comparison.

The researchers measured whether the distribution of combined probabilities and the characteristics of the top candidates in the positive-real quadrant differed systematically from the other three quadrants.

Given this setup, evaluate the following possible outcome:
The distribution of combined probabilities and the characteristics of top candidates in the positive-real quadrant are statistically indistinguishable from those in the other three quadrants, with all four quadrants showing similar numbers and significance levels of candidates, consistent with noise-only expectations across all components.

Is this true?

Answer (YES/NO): YES